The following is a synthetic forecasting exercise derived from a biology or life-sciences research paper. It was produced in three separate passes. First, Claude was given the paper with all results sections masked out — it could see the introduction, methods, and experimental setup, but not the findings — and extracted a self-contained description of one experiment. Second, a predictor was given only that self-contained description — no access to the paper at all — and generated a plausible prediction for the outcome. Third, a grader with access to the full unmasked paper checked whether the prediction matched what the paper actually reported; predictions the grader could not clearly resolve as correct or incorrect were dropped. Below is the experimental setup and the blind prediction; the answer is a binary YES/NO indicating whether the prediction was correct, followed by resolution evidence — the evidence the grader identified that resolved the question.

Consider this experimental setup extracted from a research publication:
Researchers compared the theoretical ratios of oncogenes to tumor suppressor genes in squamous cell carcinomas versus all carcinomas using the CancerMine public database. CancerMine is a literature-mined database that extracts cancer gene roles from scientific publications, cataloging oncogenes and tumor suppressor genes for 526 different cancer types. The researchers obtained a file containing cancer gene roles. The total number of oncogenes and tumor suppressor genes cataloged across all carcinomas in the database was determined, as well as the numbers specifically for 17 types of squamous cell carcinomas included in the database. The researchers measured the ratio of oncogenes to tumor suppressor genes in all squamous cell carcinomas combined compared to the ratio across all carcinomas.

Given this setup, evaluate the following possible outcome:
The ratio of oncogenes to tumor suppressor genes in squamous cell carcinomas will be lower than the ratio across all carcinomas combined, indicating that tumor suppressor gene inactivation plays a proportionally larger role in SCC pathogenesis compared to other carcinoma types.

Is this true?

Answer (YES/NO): YES